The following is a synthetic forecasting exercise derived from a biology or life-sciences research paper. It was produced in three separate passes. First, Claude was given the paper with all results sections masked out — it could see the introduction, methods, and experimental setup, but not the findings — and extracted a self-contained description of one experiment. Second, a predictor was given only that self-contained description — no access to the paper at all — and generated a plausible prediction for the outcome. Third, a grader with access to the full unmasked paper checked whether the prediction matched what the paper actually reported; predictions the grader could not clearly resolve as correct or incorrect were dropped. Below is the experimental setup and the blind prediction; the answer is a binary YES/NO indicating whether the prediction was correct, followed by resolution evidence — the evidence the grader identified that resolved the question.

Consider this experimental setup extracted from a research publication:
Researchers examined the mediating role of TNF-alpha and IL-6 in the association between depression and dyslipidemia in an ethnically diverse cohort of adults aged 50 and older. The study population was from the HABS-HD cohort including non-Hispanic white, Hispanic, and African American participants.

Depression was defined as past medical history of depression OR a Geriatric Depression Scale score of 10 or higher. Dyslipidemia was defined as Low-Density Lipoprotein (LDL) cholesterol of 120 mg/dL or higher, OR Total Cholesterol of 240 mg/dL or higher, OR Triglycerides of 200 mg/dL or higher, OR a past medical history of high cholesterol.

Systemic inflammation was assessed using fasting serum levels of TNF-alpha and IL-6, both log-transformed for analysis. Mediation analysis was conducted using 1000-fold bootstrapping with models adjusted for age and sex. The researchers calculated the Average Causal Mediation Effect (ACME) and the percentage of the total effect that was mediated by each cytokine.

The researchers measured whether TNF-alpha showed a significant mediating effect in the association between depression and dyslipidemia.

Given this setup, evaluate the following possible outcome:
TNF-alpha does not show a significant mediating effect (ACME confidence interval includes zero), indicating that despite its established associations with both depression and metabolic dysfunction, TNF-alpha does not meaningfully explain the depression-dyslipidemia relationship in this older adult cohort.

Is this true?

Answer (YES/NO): YES